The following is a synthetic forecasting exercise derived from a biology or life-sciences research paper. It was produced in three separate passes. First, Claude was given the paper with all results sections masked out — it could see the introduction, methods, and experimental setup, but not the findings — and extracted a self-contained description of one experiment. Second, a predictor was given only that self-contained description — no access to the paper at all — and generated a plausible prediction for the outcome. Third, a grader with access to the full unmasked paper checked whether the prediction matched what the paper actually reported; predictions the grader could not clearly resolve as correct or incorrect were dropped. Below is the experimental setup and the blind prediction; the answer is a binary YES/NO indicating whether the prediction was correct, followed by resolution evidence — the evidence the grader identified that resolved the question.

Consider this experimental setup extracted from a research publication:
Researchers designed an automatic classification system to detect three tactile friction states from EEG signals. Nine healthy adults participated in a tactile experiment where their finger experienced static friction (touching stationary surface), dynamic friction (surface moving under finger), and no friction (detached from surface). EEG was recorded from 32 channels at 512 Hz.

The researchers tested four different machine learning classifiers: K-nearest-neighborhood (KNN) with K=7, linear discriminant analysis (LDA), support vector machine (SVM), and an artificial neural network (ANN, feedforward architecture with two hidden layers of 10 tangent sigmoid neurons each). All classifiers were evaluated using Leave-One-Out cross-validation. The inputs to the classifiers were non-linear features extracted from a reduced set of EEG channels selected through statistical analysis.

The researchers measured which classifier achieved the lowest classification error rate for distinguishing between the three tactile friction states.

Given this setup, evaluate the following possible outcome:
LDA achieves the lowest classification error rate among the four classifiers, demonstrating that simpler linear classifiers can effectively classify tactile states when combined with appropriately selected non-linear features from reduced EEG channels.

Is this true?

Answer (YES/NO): YES